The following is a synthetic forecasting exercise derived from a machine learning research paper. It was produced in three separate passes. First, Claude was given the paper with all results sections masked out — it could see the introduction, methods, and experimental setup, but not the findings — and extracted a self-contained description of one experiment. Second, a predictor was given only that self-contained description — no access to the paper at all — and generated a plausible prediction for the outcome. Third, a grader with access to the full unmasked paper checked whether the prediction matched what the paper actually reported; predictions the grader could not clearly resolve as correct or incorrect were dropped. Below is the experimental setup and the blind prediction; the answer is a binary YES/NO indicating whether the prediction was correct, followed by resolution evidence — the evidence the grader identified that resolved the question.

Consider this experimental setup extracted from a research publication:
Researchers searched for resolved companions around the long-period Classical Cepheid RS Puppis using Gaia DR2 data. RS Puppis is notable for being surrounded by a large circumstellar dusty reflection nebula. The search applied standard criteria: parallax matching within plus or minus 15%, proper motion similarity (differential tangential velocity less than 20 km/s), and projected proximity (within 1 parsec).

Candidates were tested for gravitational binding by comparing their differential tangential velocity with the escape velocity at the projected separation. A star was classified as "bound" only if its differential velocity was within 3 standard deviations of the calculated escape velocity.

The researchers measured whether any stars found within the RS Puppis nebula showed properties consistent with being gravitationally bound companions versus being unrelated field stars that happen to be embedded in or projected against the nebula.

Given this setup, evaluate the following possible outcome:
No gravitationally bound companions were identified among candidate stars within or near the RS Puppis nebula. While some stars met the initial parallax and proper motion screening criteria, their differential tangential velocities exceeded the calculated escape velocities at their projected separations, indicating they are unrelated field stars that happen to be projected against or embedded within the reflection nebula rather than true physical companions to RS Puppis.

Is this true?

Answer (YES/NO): YES